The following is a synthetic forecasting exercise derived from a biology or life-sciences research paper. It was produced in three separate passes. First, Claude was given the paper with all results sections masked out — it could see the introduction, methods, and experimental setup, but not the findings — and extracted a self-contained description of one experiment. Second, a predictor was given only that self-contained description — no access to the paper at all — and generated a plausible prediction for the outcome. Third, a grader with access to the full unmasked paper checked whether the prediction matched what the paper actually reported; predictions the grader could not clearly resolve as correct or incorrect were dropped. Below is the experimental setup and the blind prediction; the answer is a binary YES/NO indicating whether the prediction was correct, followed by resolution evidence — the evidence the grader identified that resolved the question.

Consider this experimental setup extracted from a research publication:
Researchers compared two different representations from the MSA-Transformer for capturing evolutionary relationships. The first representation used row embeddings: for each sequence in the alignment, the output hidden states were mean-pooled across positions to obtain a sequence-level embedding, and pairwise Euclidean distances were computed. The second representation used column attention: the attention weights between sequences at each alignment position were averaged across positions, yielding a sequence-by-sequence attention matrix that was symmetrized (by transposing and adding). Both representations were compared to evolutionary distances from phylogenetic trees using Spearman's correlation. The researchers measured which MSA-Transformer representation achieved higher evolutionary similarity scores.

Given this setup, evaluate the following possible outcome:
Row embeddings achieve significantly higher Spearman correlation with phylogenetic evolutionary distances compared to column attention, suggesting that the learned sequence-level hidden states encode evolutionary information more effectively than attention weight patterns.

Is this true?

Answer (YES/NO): NO